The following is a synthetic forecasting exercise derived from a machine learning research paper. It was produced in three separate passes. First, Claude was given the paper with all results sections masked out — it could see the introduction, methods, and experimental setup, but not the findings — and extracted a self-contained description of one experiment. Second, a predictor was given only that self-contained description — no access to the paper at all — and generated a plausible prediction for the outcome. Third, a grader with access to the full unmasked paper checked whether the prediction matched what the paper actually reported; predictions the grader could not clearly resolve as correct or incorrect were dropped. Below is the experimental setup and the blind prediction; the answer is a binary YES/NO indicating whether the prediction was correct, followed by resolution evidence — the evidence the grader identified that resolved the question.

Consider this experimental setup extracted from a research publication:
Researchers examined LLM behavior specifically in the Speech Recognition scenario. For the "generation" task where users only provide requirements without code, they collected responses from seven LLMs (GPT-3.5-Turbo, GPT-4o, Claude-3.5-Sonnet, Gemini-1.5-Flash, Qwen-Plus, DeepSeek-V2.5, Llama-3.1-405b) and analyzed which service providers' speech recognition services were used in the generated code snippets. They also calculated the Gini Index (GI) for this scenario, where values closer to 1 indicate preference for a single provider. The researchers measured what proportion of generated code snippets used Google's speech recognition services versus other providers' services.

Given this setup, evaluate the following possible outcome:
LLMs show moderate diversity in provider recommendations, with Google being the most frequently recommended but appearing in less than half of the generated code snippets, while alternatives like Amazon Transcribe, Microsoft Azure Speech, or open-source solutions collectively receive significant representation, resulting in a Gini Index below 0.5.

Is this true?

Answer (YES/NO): NO